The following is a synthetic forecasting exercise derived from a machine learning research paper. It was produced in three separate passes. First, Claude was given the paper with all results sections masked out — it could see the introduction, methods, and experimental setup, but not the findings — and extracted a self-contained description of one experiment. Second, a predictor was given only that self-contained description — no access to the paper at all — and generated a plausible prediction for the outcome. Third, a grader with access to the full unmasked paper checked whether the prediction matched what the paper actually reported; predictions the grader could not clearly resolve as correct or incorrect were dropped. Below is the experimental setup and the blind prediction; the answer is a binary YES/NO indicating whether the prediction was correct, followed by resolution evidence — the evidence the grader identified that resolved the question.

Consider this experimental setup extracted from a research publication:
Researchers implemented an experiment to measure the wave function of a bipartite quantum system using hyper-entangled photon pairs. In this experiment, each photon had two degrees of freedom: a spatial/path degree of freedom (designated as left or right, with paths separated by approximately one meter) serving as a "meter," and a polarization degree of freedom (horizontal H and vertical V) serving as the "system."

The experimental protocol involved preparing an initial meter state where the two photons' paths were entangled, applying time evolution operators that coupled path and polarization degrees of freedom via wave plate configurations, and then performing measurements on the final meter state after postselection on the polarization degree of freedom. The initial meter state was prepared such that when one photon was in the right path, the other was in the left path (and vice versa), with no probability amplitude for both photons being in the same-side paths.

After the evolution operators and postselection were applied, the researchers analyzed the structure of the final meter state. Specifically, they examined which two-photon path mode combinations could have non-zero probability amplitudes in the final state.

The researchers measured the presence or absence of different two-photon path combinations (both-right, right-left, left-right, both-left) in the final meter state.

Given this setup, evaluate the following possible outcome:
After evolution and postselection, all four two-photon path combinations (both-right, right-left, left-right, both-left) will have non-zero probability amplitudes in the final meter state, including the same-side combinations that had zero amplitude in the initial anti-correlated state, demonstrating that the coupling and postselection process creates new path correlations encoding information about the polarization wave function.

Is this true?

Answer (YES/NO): NO